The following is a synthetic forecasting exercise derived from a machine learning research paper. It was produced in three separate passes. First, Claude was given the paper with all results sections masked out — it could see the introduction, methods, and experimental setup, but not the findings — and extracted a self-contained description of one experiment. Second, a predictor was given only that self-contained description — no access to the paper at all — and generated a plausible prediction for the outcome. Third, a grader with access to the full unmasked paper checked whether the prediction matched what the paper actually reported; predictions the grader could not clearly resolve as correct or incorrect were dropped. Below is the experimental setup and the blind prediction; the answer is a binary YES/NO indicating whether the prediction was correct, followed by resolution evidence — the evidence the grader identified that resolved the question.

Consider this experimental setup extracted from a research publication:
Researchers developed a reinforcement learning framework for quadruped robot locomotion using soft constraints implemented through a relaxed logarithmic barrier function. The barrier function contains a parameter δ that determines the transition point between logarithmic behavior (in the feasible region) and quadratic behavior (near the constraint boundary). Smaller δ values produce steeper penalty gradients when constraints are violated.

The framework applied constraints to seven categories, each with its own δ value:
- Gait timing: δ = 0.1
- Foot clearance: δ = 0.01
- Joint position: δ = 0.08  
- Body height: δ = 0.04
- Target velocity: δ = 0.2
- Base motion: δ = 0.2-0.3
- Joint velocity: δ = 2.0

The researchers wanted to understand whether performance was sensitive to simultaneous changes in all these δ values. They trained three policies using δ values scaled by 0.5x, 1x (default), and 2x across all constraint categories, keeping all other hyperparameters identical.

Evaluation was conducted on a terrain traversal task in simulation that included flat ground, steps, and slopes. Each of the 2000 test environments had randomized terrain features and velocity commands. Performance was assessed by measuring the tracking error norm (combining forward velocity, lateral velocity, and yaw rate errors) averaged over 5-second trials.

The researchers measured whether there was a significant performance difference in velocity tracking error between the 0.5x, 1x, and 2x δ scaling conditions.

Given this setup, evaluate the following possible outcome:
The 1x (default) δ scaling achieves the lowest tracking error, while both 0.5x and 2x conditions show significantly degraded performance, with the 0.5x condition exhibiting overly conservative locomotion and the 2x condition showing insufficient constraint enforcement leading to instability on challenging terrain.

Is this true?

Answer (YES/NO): NO